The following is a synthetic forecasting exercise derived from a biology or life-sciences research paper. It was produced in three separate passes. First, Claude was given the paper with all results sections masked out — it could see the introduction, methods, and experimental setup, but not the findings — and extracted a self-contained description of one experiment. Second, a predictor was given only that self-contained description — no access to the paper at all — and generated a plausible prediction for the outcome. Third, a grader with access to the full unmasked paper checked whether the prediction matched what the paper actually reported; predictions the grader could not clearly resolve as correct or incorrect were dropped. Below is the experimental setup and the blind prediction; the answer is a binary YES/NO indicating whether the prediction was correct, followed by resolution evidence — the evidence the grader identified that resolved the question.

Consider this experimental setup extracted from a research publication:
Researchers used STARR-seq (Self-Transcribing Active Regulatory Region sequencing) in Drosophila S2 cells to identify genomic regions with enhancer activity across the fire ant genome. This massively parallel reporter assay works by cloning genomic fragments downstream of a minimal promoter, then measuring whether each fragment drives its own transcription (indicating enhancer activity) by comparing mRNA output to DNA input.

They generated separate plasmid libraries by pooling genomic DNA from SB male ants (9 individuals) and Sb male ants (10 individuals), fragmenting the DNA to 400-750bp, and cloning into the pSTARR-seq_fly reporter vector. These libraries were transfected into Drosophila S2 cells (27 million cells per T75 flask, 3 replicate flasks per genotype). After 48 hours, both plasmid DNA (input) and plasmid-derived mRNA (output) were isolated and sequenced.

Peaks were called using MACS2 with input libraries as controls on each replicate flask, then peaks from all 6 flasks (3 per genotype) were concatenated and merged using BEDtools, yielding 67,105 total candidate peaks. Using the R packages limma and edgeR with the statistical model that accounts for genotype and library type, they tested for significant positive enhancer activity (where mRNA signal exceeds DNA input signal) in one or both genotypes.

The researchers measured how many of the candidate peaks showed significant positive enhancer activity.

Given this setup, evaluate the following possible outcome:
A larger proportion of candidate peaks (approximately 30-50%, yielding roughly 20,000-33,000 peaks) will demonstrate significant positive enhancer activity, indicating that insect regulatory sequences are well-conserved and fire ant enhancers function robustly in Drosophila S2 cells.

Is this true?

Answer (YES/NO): YES